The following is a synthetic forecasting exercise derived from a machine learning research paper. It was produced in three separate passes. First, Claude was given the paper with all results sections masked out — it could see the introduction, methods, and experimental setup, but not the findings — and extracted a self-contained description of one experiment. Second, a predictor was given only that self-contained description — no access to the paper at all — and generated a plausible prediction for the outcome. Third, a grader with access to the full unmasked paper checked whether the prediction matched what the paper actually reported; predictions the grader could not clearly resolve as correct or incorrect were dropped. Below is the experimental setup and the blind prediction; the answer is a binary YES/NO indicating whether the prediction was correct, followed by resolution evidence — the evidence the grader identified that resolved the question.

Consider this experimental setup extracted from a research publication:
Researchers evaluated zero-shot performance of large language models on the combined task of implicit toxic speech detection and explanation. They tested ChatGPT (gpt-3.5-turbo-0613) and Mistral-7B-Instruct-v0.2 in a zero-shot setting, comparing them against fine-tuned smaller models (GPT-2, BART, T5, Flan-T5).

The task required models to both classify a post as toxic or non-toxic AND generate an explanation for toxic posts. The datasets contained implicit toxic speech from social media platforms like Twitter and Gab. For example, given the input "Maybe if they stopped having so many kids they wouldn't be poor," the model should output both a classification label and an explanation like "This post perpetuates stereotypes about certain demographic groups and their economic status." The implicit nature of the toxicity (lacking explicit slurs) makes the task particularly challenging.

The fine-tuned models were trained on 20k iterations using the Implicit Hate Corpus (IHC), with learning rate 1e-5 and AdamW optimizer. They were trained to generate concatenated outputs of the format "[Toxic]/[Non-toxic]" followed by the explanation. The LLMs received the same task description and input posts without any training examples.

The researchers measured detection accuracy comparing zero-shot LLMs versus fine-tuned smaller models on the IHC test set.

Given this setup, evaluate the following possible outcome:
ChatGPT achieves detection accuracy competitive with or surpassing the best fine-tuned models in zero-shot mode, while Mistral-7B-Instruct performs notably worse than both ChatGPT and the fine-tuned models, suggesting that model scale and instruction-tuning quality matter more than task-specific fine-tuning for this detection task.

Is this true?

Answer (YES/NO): NO